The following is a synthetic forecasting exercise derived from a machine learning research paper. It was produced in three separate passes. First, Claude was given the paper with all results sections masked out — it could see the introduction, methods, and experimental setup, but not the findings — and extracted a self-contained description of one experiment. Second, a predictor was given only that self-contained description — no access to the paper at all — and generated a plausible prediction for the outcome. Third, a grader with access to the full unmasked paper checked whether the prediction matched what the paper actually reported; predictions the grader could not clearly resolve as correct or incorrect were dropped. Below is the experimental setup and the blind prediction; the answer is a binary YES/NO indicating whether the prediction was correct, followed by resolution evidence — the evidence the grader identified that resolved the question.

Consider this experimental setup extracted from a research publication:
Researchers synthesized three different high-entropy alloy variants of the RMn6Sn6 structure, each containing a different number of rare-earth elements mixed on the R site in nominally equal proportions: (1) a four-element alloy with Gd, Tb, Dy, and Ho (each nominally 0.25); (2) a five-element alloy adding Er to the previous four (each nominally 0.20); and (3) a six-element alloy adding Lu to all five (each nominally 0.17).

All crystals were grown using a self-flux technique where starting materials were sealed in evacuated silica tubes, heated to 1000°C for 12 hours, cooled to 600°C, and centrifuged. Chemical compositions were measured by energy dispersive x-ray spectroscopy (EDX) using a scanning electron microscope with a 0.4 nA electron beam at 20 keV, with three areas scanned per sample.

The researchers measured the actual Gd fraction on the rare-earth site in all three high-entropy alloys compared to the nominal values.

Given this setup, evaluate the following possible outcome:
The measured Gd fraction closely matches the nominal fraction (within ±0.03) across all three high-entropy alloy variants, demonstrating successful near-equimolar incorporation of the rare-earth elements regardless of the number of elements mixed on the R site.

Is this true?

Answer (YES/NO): NO